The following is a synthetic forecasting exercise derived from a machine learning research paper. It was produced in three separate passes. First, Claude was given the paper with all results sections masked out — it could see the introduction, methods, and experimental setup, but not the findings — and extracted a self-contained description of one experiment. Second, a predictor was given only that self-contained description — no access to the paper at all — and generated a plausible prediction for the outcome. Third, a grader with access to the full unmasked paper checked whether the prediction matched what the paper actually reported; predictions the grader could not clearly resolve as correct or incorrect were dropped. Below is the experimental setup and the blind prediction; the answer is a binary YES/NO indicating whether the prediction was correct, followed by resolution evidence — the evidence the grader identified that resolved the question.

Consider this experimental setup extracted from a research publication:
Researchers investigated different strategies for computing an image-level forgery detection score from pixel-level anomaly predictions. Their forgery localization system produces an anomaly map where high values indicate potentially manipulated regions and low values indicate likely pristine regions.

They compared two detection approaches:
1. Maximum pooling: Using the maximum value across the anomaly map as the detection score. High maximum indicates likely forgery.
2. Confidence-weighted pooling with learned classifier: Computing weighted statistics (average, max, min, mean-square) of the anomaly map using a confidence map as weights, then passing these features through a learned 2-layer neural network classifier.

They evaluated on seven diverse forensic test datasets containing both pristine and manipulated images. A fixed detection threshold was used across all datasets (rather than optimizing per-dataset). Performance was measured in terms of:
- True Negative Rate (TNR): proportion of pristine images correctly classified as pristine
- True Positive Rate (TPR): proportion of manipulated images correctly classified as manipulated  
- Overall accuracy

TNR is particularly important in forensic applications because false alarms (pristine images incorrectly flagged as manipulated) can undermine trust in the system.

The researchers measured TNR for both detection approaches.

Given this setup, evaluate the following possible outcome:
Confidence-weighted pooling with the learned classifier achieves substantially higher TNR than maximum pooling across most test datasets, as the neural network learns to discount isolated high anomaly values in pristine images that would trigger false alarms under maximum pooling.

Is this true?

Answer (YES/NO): YES